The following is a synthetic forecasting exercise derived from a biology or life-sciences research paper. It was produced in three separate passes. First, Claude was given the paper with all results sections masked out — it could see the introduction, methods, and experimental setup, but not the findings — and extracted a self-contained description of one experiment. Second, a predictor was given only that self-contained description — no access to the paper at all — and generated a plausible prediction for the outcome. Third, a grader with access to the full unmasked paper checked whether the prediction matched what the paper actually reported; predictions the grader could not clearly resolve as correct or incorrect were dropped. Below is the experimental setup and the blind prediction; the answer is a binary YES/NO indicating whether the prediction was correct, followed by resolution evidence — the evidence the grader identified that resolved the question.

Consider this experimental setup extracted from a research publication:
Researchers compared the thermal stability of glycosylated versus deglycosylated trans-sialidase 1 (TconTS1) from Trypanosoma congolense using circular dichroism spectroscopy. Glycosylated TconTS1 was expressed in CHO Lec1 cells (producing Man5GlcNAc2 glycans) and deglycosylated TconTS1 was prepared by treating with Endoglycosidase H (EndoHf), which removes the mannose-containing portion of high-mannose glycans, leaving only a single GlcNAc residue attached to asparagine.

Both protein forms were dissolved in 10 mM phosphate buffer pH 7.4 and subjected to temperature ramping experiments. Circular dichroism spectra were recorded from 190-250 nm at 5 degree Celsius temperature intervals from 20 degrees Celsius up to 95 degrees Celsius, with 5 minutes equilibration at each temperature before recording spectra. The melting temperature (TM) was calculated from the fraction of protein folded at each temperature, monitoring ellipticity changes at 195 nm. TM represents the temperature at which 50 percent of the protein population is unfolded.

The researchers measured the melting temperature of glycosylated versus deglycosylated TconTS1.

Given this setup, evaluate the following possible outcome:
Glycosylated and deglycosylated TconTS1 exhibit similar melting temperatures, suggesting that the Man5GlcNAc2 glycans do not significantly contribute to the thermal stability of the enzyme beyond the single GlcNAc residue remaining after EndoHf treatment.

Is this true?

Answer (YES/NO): YES